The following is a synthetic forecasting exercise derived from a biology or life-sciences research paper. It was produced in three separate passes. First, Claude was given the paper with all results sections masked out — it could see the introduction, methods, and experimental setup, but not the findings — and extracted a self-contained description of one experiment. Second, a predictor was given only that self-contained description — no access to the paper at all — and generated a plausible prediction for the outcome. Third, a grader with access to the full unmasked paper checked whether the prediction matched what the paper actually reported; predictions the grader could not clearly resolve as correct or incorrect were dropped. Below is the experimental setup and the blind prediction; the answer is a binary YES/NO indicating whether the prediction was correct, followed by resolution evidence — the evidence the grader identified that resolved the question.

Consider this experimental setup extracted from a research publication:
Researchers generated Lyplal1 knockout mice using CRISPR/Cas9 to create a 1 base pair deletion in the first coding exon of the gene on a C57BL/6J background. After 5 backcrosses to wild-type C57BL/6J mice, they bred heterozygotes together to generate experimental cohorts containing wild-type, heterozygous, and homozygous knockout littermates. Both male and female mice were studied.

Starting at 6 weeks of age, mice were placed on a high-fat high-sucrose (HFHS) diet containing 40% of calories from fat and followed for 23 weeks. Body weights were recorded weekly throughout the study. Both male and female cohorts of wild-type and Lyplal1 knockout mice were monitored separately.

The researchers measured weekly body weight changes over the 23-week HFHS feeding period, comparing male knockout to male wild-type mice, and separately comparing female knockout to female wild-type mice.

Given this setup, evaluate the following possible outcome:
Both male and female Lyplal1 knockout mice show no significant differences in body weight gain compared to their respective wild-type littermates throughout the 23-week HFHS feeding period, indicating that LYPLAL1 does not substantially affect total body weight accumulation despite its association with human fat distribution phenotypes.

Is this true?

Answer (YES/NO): NO